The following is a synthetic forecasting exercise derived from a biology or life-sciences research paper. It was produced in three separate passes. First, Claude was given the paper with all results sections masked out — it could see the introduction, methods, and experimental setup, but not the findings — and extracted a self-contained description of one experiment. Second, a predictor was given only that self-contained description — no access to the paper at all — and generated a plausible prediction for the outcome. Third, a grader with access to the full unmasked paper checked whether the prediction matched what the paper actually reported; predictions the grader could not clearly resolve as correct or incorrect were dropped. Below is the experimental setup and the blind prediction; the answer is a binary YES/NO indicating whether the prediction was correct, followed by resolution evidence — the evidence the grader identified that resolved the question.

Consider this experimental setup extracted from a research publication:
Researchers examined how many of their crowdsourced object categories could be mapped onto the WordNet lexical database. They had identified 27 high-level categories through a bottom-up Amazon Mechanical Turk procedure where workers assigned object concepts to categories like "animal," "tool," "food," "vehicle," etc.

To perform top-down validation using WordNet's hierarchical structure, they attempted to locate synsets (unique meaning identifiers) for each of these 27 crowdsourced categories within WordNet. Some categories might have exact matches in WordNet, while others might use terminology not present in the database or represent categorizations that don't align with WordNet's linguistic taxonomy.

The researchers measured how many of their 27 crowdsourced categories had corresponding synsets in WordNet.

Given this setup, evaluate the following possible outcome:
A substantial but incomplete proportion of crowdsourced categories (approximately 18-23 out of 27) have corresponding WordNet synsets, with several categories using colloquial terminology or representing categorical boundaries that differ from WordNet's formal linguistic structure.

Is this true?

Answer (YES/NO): YES